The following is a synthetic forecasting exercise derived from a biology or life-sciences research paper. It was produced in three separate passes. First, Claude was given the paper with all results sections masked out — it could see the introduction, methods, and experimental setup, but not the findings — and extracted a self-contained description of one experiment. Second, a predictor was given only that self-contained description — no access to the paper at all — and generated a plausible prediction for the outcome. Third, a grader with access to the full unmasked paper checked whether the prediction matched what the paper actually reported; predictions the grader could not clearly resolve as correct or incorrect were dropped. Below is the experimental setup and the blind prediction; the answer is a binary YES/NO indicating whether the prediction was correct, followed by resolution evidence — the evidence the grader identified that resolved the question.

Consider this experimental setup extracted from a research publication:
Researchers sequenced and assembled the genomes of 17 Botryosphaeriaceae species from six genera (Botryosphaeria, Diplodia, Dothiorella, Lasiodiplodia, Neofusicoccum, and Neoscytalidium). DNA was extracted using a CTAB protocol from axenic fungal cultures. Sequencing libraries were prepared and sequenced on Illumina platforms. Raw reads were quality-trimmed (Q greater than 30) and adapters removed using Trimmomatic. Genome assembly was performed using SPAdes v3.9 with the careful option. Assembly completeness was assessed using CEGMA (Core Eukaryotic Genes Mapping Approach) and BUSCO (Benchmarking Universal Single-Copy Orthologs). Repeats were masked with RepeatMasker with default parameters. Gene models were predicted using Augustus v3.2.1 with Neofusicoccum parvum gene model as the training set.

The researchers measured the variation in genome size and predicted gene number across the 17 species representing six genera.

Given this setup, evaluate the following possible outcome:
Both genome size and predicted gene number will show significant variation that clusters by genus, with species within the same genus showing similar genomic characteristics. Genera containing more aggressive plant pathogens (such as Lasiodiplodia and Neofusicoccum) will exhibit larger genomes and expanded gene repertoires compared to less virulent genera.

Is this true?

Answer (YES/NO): NO